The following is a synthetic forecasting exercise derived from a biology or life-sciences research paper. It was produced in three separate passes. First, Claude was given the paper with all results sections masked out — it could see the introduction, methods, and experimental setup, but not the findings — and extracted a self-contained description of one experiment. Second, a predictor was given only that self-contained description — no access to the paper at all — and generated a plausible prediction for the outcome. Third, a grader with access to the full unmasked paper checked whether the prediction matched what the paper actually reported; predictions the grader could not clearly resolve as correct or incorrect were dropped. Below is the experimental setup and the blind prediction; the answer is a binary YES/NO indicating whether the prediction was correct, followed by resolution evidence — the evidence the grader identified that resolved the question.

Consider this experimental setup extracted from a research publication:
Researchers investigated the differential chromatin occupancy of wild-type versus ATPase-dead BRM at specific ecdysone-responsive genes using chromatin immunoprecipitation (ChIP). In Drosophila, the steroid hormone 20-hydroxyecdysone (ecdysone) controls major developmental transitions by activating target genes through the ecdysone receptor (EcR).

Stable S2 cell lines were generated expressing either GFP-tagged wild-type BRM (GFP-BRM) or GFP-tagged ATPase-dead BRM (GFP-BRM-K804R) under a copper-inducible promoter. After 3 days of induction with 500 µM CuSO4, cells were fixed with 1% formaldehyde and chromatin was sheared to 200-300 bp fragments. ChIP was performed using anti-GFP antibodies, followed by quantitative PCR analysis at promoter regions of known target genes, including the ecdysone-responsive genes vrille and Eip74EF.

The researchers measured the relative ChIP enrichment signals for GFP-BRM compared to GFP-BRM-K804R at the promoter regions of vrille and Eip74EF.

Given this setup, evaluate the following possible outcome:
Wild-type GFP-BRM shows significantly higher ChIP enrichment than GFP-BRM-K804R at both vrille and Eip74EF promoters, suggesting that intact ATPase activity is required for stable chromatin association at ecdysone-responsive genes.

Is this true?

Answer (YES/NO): NO